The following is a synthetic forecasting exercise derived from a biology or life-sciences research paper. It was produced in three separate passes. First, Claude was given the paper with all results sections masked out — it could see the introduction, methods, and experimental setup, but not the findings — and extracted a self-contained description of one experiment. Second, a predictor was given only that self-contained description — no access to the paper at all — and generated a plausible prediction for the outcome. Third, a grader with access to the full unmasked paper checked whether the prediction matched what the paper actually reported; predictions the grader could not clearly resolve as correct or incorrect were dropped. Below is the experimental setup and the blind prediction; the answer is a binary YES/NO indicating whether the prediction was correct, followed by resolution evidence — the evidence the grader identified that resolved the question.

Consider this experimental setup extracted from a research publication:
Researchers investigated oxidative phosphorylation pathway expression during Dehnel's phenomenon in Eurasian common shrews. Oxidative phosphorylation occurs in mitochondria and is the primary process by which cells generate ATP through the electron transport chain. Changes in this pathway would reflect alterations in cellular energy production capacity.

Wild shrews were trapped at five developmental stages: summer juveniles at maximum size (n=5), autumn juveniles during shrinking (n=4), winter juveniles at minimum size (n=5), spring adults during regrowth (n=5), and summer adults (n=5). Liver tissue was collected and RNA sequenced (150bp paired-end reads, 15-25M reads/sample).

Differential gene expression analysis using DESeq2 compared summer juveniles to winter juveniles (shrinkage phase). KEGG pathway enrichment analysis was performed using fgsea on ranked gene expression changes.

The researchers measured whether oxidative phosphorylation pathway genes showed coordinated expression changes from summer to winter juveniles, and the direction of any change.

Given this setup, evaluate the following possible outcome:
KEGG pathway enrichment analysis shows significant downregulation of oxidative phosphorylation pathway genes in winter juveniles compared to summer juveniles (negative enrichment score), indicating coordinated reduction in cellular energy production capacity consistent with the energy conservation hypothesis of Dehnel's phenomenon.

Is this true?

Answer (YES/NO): NO